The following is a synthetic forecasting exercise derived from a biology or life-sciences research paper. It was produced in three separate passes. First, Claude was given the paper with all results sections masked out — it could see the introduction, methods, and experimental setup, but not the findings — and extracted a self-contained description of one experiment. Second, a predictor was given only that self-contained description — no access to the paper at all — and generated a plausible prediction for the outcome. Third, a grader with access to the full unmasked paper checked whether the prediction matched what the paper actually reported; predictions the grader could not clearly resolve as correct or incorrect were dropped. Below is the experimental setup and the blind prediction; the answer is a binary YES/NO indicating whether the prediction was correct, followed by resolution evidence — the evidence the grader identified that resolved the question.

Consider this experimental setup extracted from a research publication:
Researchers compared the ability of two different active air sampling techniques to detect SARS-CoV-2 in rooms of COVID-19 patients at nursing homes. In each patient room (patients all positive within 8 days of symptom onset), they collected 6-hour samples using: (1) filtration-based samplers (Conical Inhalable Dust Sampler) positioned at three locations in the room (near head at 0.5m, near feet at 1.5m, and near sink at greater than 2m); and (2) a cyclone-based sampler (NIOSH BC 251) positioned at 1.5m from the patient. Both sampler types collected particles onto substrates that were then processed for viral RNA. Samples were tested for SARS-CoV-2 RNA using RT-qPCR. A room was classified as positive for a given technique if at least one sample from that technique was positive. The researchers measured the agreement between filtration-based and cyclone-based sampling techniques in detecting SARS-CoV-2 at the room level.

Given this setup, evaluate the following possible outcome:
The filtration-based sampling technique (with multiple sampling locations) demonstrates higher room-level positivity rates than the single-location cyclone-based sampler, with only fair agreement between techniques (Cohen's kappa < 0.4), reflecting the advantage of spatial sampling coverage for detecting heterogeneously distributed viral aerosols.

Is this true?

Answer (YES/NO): NO